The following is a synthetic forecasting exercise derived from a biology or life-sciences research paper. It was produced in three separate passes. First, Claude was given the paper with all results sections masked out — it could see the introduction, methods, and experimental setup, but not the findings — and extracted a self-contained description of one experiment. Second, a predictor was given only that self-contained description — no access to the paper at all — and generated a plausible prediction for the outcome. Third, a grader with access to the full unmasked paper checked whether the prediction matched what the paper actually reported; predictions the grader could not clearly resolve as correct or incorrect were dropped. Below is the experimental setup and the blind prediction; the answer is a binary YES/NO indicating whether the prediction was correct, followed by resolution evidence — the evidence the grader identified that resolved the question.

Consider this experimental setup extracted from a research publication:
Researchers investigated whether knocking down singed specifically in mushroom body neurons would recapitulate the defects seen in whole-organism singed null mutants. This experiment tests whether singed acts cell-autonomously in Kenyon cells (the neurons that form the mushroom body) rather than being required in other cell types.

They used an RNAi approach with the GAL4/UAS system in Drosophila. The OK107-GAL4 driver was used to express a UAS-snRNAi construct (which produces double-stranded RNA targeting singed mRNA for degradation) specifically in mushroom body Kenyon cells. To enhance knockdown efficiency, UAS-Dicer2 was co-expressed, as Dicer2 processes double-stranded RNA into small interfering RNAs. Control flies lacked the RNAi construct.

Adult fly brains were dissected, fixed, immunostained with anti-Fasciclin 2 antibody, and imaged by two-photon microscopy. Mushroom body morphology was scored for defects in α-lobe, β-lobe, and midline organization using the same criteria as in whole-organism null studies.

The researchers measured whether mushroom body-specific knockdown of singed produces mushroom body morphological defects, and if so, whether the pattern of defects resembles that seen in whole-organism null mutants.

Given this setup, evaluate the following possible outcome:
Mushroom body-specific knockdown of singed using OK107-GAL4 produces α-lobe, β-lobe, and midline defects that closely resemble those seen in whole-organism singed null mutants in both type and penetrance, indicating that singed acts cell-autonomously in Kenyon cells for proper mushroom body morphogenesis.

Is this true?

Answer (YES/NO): NO